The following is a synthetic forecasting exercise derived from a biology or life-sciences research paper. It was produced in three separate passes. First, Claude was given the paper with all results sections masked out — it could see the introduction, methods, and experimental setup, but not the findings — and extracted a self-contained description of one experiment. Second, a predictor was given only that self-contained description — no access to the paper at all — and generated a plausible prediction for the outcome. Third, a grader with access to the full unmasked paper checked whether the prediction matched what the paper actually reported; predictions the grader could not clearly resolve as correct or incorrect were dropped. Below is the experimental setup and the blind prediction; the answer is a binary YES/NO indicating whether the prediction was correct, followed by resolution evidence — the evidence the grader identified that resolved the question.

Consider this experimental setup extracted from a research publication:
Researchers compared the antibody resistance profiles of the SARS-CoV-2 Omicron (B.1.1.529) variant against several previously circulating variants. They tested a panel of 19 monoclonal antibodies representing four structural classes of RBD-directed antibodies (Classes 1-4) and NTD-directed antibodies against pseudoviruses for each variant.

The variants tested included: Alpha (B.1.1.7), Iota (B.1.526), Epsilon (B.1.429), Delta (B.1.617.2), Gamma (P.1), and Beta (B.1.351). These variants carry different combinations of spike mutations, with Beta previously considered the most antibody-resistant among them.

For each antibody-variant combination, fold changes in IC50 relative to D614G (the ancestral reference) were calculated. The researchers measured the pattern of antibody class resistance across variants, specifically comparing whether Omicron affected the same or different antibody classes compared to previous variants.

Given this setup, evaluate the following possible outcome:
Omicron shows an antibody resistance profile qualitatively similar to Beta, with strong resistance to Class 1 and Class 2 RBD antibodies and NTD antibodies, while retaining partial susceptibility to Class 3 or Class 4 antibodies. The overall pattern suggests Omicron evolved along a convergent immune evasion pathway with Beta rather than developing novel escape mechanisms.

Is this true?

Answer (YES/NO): NO